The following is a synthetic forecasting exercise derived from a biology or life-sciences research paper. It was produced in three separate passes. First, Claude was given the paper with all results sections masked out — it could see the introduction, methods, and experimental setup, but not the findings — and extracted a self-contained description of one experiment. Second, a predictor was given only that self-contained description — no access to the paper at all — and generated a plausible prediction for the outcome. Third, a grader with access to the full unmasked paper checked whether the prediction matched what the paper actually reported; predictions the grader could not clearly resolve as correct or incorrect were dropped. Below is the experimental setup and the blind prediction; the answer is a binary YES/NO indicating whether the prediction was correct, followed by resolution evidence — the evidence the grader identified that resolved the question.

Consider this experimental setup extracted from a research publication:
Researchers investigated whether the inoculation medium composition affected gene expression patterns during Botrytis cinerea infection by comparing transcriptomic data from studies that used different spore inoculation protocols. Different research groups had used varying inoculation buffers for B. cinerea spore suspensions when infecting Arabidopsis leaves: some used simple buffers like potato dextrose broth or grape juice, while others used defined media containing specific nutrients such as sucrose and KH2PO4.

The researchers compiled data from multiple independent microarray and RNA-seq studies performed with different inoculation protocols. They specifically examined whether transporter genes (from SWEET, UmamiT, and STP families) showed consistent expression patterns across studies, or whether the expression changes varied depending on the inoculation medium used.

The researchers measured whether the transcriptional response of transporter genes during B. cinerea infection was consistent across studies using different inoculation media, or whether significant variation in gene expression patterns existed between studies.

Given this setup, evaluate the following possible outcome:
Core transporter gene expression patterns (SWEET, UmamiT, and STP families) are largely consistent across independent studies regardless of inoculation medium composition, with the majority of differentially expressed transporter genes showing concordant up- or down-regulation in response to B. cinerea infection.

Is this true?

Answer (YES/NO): NO